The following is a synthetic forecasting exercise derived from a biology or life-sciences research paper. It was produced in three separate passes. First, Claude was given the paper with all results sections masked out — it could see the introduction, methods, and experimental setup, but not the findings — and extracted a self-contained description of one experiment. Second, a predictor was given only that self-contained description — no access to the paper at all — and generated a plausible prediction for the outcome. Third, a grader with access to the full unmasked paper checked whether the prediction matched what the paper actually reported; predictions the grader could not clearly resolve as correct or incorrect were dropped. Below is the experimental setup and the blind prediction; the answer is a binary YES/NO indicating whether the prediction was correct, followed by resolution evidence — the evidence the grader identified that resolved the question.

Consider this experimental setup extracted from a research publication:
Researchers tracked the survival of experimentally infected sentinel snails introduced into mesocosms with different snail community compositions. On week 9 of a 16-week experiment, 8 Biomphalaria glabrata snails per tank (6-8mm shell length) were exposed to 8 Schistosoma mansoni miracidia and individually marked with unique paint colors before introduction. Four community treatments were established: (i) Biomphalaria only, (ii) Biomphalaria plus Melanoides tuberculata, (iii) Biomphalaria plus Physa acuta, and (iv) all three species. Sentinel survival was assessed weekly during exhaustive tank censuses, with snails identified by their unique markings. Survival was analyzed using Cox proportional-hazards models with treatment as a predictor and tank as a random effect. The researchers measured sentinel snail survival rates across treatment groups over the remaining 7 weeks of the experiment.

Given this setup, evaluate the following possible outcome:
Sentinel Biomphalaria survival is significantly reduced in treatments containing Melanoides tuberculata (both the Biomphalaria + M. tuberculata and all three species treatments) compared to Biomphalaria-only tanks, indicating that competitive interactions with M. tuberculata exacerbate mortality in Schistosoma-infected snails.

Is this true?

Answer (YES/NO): NO